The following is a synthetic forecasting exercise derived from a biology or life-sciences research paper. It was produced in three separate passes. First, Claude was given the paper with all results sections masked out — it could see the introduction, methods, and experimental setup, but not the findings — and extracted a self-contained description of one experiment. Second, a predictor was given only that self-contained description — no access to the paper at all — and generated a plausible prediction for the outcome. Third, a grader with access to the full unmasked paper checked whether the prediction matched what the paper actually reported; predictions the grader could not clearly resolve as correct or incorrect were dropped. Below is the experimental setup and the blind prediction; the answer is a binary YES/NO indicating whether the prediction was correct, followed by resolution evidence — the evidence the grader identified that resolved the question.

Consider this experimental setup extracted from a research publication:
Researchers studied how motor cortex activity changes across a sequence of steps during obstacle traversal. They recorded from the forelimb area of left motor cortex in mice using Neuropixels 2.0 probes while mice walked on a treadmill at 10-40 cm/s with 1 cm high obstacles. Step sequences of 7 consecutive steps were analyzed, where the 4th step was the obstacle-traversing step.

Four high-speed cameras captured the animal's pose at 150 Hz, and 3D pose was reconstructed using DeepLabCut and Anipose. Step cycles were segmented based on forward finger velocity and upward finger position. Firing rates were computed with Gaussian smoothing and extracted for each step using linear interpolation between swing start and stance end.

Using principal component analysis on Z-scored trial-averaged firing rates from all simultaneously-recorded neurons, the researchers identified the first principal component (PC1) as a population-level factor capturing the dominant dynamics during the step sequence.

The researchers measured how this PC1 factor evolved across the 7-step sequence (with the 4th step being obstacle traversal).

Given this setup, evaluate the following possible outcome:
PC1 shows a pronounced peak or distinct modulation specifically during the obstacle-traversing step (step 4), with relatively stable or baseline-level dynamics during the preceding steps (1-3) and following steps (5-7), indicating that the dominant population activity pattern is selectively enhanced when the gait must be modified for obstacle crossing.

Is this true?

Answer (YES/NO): NO